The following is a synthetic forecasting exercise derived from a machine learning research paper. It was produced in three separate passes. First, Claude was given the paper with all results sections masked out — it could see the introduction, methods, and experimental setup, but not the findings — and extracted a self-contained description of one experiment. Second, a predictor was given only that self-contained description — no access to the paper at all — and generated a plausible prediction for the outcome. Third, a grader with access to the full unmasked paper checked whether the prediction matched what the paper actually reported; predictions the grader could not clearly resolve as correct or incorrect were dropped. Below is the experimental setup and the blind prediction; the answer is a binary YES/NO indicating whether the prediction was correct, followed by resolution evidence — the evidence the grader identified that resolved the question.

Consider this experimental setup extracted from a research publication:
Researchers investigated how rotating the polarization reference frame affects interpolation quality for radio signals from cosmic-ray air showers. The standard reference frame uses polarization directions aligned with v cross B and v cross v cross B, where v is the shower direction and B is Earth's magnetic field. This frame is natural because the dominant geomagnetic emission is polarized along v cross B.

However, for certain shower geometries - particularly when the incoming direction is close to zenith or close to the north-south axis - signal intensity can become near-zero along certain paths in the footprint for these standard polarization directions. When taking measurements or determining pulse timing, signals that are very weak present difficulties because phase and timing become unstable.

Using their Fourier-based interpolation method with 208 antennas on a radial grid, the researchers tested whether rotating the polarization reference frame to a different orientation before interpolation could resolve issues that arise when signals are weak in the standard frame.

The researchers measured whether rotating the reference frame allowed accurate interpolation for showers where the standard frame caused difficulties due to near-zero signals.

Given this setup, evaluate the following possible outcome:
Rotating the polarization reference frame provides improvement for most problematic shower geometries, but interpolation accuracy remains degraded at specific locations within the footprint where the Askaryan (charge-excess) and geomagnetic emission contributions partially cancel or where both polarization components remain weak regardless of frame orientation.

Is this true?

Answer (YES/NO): NO